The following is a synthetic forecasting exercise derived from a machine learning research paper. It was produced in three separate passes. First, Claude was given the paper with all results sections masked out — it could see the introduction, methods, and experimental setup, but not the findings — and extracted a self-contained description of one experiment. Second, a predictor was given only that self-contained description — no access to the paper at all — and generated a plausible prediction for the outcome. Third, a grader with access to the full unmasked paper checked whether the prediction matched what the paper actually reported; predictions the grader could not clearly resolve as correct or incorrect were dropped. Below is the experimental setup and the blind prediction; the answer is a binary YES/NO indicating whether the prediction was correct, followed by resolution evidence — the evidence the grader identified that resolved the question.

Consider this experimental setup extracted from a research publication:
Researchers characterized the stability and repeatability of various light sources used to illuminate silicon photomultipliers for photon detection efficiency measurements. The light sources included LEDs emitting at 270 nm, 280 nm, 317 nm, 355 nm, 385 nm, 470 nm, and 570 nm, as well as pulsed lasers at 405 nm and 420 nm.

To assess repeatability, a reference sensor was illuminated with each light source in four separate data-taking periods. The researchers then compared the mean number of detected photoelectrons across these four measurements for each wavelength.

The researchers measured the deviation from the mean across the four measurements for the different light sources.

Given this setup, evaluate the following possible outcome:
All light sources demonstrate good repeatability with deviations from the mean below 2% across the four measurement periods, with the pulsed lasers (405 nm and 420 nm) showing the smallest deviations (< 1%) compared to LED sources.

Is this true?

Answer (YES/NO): NO